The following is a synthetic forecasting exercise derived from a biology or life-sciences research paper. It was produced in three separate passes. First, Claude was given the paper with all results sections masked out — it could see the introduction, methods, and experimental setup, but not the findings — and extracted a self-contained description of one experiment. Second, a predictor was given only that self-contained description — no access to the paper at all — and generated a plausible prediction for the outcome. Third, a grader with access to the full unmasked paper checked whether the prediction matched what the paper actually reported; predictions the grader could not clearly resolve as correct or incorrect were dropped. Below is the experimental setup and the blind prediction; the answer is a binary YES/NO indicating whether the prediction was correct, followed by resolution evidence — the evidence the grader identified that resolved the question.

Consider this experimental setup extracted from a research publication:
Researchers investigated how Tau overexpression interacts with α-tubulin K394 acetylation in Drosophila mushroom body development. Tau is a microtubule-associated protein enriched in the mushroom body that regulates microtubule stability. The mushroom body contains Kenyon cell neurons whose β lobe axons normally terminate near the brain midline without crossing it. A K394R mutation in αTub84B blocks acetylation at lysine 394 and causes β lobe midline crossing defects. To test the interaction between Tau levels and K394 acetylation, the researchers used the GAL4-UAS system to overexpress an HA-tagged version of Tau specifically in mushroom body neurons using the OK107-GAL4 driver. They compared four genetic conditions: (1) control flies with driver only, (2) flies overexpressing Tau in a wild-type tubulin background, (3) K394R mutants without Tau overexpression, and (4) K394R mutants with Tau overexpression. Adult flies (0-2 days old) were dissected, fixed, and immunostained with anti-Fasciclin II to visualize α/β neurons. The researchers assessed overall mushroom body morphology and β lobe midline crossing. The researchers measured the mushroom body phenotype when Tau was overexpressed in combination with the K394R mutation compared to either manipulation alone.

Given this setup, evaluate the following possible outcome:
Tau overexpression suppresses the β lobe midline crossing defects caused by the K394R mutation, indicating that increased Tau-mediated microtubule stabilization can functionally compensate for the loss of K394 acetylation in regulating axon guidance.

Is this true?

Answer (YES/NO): NO